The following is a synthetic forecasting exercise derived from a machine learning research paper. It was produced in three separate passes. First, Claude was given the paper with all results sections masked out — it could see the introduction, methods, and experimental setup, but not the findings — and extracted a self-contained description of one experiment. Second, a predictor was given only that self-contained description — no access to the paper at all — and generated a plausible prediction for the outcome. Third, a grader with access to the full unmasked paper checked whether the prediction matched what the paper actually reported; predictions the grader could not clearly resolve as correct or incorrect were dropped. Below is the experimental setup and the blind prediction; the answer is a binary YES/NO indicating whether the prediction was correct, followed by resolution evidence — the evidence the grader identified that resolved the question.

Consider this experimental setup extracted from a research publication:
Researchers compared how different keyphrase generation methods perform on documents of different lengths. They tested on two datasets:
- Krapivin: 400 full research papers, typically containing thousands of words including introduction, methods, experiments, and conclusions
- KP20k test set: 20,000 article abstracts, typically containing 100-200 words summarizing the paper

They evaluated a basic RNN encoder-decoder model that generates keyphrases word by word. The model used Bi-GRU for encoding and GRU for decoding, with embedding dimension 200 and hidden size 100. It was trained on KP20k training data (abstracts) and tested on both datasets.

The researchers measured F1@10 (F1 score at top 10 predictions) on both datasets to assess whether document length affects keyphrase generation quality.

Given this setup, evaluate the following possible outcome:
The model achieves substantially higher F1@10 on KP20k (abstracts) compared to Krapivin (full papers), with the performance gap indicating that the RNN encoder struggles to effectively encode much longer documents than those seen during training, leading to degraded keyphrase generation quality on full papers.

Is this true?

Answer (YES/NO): YES